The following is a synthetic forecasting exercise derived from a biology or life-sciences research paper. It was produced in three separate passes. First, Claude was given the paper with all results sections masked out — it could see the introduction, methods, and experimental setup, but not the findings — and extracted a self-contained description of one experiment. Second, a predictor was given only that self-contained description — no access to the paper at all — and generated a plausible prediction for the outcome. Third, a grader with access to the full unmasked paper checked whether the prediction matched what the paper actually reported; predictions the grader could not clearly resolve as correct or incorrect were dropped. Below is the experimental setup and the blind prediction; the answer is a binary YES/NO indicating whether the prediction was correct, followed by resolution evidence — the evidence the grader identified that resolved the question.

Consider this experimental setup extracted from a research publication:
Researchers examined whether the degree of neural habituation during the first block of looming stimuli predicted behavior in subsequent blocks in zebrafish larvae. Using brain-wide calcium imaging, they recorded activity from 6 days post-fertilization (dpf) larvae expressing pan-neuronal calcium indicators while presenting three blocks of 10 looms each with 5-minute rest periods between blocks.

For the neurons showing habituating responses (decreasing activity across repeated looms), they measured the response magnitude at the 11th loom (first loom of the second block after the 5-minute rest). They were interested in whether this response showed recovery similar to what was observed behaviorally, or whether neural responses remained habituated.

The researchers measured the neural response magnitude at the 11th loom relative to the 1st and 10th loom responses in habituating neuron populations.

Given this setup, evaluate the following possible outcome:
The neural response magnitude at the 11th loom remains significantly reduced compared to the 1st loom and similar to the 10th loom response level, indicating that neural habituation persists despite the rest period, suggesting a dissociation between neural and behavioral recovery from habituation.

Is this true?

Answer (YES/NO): NO